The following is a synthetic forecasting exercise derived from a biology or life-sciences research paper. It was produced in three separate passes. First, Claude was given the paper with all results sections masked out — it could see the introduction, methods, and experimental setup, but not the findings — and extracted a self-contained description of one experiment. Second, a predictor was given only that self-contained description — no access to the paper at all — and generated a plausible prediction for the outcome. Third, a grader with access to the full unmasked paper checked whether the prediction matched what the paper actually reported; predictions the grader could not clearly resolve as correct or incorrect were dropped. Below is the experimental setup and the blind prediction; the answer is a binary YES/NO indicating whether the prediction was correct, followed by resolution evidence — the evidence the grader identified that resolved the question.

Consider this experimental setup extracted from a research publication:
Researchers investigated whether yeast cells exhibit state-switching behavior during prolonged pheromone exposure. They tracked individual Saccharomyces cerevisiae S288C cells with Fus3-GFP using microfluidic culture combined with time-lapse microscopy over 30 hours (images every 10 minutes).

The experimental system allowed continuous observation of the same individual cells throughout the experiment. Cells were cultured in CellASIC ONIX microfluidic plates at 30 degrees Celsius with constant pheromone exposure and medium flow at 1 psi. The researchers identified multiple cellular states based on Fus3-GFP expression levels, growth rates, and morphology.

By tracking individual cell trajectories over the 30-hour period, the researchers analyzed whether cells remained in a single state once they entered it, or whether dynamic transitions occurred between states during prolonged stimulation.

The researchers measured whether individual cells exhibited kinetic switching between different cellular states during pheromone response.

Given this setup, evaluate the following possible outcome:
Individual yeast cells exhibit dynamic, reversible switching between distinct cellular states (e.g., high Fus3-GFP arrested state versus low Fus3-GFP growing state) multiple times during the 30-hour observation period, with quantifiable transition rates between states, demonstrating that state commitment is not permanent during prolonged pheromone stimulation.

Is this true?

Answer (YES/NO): YES